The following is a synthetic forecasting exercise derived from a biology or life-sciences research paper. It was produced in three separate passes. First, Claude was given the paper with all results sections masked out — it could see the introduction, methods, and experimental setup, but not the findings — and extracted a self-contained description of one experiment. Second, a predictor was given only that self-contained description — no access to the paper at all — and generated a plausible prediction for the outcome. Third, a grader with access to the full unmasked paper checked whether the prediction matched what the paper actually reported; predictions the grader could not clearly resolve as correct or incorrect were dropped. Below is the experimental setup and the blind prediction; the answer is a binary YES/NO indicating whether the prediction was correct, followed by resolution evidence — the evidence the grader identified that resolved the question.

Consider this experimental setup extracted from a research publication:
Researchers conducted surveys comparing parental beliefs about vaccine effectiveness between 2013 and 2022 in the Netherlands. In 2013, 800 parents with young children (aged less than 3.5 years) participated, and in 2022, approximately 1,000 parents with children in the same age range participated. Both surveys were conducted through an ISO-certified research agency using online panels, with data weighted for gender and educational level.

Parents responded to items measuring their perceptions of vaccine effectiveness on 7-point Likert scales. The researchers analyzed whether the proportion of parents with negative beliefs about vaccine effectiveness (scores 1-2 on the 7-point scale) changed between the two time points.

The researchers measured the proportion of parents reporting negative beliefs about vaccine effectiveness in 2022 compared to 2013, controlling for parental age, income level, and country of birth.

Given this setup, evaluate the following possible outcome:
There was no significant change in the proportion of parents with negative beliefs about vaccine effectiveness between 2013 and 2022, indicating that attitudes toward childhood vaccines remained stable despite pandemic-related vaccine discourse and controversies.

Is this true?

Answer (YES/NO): NO